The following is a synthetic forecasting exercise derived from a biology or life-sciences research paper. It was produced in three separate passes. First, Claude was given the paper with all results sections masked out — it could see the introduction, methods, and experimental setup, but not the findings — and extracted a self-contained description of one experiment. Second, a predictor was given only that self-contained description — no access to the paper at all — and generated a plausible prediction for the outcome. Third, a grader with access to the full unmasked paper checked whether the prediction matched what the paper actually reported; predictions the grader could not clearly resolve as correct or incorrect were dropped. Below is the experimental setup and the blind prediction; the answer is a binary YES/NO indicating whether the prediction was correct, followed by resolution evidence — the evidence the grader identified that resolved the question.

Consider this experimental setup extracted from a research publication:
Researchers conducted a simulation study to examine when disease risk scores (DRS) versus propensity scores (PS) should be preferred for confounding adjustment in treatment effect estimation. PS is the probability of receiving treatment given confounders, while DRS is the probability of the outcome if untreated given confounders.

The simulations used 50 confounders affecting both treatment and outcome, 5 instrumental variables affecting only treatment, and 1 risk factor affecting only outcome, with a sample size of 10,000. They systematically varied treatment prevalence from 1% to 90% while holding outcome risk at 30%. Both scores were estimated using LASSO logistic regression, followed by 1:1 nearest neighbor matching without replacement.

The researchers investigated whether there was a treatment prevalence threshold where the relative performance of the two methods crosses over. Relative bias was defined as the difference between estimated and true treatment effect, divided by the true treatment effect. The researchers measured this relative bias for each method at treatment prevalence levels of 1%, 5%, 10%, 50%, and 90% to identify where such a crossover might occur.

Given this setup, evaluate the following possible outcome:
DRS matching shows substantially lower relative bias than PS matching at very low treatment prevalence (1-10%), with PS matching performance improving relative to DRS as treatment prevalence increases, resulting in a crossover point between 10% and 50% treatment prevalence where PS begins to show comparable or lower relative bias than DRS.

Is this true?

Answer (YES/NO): NO